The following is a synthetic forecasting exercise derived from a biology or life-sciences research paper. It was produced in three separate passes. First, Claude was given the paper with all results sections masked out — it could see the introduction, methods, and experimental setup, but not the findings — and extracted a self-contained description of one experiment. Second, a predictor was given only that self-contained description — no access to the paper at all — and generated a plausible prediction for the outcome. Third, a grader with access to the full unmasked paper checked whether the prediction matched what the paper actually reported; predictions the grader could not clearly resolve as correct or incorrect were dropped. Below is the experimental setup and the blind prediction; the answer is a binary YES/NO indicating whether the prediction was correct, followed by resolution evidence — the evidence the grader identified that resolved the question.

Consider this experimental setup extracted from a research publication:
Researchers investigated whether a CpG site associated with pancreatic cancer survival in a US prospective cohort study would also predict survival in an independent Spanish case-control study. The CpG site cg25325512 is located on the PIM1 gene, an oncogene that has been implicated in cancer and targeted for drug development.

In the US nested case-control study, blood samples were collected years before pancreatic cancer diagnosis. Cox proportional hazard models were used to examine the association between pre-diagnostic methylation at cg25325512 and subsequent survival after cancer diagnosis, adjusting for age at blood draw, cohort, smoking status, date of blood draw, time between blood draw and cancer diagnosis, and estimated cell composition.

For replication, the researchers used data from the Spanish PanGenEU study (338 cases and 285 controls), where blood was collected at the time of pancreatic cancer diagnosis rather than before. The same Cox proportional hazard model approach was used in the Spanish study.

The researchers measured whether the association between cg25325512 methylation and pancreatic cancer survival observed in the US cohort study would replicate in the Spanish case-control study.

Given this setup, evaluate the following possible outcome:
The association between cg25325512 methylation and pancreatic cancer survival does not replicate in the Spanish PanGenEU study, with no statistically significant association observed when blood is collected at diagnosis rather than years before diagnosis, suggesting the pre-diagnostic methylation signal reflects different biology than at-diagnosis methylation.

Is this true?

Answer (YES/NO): NO